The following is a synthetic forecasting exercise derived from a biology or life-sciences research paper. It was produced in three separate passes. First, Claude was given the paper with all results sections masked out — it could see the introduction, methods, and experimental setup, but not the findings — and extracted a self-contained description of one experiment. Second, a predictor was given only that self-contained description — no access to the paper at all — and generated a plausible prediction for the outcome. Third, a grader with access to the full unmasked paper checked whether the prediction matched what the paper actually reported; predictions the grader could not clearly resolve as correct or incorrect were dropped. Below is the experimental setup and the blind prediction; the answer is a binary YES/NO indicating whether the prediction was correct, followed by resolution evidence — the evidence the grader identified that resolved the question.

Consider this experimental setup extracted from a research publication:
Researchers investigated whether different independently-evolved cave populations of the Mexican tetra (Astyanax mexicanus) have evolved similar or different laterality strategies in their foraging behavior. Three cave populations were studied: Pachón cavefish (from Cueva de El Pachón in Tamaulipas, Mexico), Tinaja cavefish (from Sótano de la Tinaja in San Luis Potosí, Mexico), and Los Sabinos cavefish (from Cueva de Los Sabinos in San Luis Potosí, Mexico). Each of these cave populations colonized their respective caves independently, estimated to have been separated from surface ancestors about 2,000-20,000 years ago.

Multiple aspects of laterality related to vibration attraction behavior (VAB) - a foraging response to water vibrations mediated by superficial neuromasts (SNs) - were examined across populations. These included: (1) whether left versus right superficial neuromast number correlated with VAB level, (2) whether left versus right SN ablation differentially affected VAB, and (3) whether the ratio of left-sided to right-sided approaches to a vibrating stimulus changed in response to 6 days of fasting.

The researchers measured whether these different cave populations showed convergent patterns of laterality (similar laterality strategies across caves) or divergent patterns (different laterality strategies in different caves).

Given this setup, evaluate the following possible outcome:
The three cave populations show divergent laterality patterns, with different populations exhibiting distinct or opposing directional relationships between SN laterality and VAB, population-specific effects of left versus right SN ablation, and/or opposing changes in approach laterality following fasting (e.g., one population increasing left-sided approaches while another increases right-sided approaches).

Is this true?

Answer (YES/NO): YES